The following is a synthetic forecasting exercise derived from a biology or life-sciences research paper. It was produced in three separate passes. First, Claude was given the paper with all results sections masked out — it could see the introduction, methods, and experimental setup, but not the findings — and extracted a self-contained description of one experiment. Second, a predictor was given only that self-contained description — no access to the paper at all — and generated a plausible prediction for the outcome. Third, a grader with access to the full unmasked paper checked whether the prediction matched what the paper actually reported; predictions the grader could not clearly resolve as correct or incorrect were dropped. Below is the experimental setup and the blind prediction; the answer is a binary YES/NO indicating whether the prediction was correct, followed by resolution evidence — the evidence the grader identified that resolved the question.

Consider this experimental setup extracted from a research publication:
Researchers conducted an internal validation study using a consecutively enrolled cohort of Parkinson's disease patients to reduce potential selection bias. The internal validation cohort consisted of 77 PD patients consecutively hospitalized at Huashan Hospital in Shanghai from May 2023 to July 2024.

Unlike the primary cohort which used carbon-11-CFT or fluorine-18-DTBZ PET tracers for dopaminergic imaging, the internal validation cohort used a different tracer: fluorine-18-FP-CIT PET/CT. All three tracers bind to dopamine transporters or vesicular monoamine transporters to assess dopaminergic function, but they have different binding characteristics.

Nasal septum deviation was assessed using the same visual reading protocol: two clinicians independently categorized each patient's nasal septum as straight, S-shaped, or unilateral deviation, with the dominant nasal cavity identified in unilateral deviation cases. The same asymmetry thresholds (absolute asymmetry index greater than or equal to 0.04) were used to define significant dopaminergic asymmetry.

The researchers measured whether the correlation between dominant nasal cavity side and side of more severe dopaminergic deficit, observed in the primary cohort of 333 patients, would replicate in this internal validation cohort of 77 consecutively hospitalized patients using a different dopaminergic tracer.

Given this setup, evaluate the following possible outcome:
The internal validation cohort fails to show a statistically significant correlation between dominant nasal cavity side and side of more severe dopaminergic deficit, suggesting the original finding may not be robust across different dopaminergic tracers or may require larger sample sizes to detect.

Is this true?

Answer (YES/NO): NO